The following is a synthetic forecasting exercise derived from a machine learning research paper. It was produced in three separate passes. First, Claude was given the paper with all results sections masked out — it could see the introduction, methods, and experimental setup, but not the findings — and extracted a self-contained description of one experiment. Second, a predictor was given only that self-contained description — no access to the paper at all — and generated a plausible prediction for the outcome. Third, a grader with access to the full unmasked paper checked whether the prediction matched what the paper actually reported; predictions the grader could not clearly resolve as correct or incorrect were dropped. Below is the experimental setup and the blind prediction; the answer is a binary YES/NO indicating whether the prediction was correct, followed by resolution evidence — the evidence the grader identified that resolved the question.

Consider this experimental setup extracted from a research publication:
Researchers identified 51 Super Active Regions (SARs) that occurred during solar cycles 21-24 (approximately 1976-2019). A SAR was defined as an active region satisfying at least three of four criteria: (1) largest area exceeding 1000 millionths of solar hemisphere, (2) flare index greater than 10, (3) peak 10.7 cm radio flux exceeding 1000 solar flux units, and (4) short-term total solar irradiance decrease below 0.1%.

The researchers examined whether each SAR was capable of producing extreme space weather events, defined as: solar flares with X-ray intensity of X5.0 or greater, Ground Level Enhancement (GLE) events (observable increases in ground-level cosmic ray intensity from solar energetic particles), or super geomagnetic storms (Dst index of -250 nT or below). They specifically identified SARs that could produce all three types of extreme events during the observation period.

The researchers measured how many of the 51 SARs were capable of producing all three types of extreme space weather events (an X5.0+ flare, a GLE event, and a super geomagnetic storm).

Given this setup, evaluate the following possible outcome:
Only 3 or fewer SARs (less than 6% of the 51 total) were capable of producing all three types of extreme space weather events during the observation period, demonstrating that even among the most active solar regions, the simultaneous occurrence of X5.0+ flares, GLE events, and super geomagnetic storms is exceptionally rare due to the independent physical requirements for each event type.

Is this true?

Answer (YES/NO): NO